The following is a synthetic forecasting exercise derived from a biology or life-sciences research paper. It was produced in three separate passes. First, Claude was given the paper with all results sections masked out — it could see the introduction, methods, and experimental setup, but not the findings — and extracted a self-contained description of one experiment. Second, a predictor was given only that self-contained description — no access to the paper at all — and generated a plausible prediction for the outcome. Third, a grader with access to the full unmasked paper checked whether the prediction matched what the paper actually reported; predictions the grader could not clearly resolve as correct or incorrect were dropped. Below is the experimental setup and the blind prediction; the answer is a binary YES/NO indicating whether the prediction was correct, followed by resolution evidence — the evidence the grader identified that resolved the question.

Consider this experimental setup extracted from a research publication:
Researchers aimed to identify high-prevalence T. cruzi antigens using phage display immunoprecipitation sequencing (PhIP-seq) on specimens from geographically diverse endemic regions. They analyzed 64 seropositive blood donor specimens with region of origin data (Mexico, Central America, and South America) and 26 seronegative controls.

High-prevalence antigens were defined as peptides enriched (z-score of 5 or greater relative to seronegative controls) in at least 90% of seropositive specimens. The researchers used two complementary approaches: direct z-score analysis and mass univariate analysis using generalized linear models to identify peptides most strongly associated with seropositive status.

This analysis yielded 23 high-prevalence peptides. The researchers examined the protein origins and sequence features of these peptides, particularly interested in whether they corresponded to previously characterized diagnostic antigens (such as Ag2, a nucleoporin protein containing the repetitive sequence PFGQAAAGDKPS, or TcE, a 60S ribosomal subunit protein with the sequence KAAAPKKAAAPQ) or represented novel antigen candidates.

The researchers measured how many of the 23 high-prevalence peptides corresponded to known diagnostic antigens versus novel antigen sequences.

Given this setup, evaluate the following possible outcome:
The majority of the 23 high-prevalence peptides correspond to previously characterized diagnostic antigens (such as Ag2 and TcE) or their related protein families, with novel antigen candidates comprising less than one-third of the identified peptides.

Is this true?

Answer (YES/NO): YES